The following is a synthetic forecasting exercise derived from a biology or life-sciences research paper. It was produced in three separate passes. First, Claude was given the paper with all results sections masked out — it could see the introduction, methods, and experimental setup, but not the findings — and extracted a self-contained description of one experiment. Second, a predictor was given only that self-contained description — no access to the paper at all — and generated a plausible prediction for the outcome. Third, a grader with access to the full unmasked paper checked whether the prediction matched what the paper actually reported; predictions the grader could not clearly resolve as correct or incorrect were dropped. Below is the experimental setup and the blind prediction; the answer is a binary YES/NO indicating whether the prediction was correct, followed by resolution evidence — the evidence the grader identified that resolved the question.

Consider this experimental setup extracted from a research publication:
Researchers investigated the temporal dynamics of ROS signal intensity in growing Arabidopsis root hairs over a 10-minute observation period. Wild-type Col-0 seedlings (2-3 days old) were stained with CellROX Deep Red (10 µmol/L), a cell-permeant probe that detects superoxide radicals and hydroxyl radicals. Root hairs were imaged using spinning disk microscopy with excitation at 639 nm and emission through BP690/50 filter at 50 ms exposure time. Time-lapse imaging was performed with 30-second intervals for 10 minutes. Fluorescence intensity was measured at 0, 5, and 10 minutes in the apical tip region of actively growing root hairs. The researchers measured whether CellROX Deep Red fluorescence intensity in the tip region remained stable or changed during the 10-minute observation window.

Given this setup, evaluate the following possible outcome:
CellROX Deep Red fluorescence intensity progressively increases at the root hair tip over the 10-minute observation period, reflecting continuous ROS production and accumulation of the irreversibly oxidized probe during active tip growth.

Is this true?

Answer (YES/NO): NO